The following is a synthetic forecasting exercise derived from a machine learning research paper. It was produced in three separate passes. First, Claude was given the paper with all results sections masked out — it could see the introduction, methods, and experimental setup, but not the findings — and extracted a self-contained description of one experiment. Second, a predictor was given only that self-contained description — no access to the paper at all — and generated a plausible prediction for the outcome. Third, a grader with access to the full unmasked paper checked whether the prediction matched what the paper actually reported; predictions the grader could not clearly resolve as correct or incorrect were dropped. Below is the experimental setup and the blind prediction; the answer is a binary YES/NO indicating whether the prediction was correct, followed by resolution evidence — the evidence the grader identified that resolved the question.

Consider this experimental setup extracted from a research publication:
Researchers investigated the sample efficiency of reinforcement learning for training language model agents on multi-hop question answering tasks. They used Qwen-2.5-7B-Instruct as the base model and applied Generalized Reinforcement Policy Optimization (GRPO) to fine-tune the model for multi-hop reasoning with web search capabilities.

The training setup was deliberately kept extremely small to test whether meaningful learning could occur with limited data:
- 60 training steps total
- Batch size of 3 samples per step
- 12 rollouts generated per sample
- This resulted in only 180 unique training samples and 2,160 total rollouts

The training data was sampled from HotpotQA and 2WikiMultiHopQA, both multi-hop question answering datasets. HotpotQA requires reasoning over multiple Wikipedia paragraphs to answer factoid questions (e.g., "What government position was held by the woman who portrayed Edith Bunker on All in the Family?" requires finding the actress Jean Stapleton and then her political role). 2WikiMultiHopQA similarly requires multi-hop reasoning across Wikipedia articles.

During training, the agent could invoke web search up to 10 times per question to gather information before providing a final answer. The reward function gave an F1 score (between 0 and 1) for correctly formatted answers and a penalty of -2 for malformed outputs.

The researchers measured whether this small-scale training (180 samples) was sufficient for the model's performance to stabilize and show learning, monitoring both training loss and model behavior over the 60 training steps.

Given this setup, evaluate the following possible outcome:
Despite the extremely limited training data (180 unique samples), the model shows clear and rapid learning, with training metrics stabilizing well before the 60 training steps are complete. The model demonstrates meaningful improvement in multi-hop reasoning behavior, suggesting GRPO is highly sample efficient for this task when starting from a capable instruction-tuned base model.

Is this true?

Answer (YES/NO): NO